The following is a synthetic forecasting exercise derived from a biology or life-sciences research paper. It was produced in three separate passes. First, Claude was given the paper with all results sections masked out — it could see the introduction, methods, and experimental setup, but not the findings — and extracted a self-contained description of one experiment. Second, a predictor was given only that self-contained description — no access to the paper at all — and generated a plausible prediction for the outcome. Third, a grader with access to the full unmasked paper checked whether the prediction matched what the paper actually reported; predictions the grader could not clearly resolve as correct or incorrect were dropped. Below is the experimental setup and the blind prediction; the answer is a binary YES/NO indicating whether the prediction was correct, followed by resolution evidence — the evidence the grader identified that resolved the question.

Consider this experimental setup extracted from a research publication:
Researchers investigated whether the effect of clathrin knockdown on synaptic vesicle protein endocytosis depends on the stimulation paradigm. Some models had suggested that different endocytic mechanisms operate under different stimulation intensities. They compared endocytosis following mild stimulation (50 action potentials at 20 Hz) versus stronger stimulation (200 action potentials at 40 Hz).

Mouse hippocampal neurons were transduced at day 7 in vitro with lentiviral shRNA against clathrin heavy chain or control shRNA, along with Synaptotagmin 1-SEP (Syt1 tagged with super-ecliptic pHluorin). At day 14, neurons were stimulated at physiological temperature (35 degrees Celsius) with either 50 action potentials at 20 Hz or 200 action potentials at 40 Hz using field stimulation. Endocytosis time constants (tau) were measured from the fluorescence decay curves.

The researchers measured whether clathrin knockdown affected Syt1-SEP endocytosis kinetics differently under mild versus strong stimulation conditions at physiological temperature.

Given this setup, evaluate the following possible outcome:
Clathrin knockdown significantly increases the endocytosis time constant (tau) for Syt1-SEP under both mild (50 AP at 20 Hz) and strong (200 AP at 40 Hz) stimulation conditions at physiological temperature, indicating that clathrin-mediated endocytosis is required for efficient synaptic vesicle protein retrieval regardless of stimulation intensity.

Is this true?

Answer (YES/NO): NO